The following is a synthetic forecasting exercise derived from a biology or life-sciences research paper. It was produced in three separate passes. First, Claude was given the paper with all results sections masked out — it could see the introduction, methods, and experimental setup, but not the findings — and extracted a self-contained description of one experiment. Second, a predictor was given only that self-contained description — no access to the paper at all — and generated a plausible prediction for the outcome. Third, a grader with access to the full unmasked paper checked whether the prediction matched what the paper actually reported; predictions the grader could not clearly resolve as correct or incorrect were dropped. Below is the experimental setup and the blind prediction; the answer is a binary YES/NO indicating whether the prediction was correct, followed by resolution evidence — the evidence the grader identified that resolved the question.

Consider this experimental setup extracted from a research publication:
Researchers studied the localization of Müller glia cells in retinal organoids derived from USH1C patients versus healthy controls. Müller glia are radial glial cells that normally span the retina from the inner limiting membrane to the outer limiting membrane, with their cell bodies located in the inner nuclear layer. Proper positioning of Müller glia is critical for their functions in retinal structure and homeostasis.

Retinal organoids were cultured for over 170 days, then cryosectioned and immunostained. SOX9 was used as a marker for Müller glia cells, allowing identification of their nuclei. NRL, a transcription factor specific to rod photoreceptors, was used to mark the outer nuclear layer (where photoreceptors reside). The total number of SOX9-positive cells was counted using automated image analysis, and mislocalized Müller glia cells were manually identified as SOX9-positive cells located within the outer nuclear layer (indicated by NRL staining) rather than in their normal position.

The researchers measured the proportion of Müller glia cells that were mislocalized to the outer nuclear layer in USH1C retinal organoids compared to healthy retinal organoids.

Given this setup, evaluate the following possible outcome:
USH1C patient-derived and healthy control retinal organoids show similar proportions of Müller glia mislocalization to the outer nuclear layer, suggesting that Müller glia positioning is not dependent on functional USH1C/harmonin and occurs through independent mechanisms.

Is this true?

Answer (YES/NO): NO